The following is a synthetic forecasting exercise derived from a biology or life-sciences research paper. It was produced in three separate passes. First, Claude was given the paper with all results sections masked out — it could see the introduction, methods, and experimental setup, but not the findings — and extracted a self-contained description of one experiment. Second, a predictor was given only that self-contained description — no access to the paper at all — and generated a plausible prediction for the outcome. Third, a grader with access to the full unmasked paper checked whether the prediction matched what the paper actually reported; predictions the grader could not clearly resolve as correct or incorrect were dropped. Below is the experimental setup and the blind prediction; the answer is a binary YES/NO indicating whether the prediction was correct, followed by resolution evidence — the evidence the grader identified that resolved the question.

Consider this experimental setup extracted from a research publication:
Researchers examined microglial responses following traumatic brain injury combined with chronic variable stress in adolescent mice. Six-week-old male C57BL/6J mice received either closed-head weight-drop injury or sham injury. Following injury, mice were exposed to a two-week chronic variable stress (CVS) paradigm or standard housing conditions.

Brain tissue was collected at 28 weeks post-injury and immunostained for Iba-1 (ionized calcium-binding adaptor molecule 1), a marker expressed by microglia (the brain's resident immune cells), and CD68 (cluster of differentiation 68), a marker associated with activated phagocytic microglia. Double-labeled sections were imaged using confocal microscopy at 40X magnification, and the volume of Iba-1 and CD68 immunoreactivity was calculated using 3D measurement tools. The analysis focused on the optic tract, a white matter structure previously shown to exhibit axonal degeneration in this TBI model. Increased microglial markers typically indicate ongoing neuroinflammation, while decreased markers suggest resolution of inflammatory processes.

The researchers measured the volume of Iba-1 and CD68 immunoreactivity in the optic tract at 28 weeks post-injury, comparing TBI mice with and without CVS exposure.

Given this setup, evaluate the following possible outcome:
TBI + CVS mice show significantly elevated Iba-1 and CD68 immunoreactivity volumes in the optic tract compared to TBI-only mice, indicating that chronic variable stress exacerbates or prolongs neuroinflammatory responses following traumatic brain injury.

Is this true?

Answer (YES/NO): NO